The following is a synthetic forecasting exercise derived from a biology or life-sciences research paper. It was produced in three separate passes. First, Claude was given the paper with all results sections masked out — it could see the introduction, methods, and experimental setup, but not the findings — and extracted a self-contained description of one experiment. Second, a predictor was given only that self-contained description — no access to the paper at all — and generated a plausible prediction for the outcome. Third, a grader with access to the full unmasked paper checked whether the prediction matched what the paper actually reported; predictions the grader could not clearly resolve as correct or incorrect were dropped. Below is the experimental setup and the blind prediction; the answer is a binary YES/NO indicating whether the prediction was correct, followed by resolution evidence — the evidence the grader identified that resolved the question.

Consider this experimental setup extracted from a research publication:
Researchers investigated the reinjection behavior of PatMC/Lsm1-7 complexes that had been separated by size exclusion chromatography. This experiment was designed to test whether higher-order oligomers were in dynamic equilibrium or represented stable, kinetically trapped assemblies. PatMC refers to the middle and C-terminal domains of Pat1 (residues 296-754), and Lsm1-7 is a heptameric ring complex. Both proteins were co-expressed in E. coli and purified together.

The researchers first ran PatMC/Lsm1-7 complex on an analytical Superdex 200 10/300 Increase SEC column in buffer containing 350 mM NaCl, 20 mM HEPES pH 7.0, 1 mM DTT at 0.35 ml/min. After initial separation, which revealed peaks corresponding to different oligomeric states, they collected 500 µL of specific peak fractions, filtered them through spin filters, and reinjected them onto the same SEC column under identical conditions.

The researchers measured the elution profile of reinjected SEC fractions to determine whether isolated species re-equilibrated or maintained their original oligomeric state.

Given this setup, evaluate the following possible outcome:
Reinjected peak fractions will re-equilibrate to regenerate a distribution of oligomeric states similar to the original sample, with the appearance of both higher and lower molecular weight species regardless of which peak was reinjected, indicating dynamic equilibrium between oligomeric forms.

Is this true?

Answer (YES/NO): NO